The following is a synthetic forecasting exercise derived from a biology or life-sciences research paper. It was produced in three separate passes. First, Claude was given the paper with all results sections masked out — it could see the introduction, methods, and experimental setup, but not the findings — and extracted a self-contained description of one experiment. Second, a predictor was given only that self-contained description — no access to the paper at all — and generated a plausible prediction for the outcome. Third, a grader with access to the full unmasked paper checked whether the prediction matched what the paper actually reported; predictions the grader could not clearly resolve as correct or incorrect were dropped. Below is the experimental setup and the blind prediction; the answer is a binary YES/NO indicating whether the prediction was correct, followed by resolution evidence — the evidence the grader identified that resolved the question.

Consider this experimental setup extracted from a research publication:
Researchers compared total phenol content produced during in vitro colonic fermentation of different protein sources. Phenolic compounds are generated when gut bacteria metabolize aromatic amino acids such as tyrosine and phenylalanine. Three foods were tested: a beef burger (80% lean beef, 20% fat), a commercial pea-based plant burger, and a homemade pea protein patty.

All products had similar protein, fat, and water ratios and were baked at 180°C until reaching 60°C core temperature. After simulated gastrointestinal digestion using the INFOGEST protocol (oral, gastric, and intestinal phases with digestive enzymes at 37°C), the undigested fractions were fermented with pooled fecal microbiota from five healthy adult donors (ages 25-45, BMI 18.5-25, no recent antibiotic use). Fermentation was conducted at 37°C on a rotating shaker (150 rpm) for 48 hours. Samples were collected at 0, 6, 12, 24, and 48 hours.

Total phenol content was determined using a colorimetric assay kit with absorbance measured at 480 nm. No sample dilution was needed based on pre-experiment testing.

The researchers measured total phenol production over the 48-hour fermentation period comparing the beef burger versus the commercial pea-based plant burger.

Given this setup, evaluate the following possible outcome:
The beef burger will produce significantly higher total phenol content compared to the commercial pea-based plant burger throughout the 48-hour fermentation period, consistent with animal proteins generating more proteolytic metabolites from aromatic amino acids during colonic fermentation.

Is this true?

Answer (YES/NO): NO